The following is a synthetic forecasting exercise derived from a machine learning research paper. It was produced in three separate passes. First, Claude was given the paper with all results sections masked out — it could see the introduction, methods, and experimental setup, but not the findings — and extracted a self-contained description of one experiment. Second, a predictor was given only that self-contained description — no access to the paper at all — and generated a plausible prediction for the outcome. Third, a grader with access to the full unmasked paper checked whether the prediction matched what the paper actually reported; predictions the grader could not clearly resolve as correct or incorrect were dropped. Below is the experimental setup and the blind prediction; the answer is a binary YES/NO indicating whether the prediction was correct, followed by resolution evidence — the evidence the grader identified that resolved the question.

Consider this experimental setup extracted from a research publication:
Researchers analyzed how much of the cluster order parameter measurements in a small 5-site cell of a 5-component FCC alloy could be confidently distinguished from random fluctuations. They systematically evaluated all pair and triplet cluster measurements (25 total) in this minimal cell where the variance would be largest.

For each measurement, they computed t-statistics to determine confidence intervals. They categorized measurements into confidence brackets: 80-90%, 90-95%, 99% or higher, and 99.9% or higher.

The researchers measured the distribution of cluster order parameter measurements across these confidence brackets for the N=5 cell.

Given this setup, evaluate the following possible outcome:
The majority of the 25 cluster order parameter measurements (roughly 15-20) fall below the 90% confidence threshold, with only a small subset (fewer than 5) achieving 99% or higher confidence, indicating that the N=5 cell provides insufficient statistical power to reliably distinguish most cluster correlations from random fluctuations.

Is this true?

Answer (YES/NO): NO